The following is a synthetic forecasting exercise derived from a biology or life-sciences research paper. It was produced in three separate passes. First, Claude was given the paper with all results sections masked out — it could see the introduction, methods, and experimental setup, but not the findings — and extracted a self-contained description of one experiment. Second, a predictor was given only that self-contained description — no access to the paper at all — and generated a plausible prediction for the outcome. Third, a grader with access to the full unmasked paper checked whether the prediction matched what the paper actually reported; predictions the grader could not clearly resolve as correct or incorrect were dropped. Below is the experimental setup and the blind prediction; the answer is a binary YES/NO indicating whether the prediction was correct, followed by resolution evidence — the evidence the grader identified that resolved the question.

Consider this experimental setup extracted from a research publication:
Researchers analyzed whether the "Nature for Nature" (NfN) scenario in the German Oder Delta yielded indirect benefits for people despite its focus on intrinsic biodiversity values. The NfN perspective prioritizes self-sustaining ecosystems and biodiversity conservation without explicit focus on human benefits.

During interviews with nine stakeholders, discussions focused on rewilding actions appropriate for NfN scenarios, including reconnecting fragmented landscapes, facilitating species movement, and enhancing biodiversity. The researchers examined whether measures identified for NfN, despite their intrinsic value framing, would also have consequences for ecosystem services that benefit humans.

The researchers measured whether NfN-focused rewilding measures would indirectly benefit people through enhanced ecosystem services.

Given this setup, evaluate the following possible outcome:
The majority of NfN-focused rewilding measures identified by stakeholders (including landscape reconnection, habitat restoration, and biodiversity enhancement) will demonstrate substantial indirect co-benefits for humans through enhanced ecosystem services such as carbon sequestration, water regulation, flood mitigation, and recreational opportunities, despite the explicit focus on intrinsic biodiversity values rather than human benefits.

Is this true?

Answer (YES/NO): NO